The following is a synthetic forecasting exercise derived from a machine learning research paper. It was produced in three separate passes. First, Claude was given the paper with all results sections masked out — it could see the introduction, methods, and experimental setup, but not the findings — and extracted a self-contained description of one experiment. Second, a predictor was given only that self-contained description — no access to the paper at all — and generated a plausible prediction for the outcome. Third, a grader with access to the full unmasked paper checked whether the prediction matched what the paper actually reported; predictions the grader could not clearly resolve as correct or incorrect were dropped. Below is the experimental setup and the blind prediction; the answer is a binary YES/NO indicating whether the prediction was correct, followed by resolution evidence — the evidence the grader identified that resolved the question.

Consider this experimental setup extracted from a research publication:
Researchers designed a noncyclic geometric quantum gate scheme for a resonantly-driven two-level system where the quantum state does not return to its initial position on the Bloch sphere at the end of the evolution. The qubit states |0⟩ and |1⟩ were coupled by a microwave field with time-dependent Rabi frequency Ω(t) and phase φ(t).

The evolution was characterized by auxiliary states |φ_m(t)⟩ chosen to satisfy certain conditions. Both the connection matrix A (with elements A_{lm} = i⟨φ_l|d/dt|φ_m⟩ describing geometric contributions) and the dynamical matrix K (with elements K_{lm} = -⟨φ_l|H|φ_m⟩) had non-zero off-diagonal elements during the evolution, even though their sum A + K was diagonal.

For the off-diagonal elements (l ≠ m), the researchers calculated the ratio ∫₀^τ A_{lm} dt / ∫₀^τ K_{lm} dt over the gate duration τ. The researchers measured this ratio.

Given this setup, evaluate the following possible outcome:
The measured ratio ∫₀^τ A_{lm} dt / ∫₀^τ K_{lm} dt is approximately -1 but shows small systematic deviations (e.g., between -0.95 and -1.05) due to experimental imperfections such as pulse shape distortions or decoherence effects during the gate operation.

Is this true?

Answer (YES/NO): NO